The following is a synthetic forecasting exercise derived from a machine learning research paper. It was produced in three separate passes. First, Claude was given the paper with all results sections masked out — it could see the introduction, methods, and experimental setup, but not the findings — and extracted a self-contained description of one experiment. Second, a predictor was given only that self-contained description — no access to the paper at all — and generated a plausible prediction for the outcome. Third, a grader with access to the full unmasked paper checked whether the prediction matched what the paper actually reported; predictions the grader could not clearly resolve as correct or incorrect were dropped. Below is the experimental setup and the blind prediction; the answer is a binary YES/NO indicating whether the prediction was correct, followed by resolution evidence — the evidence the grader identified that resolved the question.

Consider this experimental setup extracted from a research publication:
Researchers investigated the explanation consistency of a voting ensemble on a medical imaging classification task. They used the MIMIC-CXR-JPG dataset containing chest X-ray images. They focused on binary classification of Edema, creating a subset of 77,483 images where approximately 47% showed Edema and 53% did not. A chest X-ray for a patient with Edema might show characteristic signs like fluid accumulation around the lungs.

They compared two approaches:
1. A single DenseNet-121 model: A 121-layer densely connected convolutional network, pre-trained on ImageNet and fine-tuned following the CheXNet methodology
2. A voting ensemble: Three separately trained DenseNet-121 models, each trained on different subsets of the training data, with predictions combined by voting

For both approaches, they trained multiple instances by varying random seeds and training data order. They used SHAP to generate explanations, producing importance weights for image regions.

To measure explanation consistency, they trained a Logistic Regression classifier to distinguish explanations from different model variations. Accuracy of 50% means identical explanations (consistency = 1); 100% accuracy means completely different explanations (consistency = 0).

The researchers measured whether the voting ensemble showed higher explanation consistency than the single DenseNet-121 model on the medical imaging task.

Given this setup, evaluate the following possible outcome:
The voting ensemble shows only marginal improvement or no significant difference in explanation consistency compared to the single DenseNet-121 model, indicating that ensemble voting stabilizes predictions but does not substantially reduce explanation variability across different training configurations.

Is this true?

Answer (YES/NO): YES